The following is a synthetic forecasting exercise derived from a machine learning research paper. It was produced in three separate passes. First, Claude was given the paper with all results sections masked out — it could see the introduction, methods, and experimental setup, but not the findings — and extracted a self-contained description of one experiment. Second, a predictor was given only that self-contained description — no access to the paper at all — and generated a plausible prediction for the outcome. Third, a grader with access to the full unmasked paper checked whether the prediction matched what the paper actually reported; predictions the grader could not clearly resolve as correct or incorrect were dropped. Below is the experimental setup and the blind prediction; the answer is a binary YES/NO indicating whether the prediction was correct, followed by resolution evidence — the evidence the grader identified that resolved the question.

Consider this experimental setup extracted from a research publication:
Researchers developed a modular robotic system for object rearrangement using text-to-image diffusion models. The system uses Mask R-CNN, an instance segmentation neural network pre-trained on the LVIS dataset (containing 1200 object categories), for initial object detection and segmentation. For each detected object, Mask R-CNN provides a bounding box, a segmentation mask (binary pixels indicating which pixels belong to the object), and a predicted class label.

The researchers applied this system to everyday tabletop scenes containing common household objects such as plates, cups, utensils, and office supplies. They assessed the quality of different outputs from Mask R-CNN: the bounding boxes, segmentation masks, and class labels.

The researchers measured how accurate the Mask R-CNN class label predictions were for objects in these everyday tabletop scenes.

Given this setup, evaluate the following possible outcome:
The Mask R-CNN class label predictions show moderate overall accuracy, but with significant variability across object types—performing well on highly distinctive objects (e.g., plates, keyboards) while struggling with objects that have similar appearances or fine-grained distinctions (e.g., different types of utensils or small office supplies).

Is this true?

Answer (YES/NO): NO